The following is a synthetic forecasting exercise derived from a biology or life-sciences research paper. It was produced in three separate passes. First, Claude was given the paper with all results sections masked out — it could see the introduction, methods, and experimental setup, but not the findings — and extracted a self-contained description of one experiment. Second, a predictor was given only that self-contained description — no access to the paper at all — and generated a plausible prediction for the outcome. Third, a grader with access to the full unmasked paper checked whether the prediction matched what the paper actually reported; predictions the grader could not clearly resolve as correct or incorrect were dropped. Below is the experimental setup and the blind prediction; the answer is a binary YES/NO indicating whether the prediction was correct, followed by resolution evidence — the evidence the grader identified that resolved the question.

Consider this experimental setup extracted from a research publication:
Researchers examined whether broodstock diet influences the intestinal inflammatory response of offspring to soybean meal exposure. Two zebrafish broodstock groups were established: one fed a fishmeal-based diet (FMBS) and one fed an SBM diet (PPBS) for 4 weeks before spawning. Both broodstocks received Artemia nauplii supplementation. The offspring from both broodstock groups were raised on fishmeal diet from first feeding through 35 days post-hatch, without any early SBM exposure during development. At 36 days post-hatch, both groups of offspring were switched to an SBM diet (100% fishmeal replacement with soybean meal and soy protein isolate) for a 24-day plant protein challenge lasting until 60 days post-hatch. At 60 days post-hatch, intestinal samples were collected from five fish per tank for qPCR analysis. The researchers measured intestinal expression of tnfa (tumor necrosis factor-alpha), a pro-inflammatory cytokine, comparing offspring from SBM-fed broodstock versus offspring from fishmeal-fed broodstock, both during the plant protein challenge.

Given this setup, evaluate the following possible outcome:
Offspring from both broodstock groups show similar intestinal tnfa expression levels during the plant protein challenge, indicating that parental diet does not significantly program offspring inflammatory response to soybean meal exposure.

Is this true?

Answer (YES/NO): YES